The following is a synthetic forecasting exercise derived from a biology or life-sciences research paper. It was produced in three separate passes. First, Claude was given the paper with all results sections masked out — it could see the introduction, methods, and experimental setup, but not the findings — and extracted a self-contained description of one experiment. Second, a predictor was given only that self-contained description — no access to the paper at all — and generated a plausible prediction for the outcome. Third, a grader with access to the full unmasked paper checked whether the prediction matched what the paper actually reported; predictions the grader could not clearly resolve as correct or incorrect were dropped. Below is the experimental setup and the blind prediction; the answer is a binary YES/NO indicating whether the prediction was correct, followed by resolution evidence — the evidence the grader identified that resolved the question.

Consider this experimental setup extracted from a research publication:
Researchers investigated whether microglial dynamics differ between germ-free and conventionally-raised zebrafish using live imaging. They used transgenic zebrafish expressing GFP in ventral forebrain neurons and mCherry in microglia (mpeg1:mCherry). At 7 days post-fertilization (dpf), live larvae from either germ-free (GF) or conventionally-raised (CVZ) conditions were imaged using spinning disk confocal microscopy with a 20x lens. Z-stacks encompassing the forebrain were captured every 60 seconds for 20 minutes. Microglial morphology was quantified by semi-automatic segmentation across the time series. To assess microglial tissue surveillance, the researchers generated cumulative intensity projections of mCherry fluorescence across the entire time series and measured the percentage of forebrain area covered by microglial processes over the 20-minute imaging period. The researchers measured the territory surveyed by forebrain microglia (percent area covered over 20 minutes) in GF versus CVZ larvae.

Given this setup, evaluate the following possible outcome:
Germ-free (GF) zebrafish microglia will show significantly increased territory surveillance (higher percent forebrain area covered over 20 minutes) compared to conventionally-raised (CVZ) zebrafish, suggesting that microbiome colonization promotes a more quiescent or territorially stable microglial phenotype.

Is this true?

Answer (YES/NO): NO